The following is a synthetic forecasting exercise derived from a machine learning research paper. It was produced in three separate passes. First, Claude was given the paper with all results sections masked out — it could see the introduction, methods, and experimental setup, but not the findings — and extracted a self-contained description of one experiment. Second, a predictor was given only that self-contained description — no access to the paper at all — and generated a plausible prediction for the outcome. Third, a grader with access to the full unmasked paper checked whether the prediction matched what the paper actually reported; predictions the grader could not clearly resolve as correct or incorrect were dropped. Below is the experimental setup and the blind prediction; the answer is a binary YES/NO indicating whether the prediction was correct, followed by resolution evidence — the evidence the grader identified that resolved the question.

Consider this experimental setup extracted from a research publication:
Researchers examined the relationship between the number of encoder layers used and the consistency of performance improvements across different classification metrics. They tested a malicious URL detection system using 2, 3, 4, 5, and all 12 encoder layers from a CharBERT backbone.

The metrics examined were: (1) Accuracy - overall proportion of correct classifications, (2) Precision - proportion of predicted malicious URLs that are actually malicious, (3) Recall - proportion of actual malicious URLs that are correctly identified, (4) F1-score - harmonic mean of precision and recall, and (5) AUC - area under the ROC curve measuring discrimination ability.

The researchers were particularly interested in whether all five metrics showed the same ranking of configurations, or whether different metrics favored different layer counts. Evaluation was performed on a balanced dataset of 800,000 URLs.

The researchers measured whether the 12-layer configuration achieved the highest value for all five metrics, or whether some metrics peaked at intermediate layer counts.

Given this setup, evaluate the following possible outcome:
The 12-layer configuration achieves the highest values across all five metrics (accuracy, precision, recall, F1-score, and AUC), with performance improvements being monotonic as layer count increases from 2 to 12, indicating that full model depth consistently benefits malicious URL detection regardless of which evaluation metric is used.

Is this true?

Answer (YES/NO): NO